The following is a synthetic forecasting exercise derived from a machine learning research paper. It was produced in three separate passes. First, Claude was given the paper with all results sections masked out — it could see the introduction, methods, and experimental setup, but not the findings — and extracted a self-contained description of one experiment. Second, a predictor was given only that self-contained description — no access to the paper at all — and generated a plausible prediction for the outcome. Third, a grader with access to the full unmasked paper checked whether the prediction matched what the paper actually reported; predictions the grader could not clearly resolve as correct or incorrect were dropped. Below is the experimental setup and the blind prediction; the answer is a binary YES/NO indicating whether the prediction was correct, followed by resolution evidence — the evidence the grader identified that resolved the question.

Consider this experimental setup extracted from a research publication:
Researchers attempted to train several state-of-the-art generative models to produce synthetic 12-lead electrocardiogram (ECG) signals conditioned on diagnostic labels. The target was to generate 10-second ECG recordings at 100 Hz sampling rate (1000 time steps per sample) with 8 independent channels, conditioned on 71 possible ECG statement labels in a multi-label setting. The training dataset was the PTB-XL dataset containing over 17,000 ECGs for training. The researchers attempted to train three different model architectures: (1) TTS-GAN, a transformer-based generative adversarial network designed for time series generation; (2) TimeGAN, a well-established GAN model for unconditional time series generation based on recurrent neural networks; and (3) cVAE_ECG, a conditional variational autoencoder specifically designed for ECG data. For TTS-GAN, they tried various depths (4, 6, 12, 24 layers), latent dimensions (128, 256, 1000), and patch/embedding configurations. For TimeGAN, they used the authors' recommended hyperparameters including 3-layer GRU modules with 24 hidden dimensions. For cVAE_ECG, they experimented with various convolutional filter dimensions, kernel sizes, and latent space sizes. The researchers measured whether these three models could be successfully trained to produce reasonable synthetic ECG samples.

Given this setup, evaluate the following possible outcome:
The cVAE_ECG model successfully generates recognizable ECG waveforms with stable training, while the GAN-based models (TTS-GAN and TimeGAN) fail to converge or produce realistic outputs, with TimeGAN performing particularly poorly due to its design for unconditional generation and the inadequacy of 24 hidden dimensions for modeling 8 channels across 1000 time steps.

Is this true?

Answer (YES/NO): NO